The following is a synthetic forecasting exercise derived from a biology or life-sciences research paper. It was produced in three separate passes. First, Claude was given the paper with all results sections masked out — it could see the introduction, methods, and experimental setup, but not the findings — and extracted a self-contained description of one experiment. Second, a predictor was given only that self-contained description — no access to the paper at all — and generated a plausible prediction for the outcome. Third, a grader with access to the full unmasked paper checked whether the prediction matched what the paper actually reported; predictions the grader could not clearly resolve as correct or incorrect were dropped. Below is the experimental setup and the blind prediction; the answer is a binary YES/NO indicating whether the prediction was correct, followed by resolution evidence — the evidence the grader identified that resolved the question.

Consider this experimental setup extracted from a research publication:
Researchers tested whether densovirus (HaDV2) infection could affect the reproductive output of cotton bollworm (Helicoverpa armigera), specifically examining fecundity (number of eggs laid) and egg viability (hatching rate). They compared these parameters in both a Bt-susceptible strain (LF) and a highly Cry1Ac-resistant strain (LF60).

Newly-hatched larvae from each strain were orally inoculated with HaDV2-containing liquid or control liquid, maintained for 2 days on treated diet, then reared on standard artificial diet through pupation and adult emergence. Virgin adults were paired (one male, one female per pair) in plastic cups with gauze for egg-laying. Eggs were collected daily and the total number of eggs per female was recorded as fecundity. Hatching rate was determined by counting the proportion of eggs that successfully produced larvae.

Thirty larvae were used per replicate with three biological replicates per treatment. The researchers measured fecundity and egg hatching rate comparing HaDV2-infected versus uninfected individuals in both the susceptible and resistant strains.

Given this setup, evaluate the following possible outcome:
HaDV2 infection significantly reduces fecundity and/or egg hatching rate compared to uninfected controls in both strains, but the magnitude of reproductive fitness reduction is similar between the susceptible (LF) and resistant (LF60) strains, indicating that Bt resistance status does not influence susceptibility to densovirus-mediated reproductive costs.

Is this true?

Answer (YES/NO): NO